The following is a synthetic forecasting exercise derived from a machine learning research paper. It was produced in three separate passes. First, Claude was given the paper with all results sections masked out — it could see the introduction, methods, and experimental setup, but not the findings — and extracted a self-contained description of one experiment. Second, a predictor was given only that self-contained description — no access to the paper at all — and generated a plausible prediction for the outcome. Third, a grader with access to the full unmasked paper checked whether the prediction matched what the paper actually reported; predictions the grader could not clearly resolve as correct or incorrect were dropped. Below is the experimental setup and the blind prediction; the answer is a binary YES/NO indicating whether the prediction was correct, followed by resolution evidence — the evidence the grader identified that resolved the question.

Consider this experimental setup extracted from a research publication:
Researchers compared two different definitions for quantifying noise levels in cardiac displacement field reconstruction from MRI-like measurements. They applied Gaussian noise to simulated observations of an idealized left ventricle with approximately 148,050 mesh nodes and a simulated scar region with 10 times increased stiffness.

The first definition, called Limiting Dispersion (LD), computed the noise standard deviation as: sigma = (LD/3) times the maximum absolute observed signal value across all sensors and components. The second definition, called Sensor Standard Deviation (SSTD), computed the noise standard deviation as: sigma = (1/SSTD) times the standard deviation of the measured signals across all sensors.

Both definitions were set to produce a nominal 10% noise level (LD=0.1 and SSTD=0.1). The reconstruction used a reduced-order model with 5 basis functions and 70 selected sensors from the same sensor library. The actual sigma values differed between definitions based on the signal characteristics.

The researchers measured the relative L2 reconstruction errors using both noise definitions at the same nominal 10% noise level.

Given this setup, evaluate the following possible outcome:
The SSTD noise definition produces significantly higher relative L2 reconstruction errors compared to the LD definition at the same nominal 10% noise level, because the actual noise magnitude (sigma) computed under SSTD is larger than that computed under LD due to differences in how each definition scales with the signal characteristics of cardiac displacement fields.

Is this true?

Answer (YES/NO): YES